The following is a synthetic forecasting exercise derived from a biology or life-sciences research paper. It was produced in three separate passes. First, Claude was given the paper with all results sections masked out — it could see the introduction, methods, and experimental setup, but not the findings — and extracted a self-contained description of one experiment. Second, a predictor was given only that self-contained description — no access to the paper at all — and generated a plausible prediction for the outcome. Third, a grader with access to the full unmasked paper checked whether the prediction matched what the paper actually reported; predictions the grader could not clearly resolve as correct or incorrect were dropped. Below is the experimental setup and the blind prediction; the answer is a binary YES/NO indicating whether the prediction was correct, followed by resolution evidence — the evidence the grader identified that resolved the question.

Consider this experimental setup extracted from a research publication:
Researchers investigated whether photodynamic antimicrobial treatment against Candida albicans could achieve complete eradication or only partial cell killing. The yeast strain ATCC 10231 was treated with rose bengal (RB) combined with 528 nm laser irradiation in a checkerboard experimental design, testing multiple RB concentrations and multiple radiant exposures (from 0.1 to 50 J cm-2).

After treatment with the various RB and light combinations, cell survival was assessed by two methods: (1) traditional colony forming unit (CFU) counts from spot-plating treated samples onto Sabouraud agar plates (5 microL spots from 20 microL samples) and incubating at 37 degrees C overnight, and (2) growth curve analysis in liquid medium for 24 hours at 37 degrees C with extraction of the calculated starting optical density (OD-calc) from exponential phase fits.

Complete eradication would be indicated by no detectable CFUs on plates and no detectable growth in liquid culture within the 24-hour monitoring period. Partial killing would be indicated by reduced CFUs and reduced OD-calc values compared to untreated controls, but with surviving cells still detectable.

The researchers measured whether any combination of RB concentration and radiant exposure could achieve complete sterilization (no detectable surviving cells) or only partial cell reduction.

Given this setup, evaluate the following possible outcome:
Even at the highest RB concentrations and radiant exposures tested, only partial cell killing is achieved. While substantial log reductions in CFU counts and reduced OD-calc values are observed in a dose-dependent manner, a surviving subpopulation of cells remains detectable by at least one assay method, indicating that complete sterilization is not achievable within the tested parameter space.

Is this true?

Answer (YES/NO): NO